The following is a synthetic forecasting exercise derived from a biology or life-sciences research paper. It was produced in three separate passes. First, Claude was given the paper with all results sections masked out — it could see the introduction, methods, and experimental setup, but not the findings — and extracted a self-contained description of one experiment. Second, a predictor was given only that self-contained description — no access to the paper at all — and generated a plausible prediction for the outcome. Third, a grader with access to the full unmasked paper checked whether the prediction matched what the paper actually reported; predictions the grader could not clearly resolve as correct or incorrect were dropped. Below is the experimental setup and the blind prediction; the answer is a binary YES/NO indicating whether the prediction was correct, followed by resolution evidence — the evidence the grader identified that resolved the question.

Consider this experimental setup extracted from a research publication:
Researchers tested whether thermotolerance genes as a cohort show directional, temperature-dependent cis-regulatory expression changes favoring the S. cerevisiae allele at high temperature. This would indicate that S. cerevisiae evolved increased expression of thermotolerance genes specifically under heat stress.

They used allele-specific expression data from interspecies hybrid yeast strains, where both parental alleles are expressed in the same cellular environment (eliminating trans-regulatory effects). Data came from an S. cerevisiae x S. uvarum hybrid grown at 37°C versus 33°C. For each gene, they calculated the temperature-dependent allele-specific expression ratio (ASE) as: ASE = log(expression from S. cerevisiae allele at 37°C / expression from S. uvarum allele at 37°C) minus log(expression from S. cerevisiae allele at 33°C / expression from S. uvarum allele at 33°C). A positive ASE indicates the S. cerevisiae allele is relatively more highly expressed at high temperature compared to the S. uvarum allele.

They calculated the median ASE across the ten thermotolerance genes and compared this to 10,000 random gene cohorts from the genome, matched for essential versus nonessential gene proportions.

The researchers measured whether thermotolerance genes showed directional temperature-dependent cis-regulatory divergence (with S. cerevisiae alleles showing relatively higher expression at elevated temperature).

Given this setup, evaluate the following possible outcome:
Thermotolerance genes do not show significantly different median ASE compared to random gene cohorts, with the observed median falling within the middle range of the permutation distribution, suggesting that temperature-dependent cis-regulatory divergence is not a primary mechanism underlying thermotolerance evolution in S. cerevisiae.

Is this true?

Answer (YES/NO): YES